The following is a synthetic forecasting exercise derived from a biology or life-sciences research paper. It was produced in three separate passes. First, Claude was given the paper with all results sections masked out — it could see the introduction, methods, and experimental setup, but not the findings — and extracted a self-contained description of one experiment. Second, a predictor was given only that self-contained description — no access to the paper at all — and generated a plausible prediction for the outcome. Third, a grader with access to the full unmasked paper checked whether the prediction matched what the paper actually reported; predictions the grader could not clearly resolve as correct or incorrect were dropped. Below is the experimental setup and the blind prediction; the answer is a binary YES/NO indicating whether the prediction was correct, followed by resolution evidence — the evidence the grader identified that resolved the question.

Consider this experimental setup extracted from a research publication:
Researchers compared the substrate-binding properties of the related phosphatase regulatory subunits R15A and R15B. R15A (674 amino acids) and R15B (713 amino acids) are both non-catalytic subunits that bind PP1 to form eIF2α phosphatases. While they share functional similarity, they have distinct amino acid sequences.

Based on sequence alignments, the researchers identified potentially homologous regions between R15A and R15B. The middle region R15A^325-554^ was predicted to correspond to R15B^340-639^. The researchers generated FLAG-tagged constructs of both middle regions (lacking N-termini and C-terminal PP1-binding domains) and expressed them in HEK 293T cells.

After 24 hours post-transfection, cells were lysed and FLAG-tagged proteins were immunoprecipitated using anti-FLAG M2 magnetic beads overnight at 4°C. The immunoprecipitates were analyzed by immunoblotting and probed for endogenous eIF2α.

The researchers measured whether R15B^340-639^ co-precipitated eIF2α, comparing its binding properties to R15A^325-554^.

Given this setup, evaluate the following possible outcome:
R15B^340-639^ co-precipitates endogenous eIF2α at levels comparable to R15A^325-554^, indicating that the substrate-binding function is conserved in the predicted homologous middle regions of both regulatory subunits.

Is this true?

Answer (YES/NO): YES